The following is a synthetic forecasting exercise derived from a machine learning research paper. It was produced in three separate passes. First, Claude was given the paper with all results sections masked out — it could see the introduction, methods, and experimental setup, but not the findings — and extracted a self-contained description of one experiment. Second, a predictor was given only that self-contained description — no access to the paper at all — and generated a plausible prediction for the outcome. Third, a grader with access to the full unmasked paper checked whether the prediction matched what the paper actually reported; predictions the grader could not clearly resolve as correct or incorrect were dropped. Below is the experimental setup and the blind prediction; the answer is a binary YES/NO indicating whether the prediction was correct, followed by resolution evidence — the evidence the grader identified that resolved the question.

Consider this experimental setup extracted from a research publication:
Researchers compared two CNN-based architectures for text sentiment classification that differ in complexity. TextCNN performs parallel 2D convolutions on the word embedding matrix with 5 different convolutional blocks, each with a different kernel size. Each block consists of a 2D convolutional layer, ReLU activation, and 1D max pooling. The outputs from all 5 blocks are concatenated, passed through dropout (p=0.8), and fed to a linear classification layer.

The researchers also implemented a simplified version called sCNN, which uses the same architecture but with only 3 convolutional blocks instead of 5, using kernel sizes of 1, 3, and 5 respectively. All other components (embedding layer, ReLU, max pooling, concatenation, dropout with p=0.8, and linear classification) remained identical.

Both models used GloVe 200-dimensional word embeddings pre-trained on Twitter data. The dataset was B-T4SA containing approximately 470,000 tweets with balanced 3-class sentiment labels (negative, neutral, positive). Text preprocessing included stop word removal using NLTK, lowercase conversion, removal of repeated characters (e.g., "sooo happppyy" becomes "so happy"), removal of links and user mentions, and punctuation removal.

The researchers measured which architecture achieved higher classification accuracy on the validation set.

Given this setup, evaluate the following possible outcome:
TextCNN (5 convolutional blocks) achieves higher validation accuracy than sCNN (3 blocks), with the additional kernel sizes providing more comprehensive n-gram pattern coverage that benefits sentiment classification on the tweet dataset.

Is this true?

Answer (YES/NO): YES